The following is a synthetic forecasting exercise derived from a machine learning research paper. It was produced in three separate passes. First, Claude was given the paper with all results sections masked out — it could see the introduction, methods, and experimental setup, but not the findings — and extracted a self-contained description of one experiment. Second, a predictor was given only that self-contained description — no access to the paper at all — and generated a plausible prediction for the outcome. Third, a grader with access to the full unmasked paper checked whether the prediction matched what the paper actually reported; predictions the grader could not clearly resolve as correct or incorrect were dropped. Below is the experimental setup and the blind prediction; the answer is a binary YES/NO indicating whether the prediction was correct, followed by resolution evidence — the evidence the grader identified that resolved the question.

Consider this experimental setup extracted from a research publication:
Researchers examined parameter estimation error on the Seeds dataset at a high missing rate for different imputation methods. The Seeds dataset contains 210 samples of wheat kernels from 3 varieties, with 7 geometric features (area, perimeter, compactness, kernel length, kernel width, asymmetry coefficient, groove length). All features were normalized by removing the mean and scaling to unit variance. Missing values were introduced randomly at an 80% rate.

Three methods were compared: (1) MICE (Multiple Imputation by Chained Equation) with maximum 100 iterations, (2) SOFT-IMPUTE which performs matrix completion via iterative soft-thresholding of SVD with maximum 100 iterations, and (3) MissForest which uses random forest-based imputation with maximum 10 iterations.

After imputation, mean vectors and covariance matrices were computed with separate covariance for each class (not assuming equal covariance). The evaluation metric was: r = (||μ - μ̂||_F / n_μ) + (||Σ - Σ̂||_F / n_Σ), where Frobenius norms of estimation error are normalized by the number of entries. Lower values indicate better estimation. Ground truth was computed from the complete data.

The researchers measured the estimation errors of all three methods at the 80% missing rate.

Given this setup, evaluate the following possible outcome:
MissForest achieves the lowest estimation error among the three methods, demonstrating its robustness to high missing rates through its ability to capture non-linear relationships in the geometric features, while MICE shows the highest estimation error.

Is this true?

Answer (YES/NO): NO